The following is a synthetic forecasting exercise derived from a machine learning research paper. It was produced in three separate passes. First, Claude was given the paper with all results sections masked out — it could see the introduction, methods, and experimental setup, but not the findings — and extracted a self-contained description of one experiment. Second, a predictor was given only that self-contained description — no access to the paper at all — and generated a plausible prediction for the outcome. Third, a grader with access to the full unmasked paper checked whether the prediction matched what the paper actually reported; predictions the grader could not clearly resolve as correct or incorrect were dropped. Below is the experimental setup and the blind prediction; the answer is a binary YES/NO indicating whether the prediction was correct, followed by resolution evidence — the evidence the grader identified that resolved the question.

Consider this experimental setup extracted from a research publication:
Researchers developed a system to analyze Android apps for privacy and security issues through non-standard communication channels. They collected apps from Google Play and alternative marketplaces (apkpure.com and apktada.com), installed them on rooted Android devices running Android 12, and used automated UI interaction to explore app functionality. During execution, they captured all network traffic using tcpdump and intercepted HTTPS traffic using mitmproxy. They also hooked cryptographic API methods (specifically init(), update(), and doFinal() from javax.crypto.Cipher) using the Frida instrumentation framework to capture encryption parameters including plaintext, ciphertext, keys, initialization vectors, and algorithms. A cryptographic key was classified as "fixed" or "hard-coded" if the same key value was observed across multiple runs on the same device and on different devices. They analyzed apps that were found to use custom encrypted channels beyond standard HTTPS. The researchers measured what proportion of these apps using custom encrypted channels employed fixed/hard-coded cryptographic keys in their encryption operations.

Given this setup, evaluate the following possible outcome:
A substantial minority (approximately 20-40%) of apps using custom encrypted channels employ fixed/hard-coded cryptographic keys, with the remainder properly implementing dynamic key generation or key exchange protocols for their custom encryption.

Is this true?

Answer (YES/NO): NO